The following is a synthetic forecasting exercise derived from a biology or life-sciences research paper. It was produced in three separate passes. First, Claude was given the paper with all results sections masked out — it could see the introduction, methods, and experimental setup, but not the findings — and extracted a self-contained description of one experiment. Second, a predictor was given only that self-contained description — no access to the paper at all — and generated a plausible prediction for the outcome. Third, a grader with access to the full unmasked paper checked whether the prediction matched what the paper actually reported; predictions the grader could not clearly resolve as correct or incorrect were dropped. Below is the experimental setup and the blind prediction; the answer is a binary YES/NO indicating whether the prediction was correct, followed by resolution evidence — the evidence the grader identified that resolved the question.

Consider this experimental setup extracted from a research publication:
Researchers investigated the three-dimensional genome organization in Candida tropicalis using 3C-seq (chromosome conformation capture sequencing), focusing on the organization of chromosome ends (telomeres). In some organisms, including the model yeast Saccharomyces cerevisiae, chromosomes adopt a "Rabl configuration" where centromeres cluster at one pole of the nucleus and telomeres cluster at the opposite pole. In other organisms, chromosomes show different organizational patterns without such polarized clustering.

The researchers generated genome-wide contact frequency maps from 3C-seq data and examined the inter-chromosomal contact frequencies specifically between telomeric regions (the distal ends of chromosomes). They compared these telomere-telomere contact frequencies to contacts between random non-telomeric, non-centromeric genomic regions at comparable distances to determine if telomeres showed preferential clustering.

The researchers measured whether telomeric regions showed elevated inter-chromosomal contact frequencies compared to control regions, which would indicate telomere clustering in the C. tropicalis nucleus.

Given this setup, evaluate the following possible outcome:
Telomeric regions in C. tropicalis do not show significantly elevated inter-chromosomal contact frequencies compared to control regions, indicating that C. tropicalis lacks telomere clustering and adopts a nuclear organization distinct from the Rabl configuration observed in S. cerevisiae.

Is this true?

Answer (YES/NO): NO